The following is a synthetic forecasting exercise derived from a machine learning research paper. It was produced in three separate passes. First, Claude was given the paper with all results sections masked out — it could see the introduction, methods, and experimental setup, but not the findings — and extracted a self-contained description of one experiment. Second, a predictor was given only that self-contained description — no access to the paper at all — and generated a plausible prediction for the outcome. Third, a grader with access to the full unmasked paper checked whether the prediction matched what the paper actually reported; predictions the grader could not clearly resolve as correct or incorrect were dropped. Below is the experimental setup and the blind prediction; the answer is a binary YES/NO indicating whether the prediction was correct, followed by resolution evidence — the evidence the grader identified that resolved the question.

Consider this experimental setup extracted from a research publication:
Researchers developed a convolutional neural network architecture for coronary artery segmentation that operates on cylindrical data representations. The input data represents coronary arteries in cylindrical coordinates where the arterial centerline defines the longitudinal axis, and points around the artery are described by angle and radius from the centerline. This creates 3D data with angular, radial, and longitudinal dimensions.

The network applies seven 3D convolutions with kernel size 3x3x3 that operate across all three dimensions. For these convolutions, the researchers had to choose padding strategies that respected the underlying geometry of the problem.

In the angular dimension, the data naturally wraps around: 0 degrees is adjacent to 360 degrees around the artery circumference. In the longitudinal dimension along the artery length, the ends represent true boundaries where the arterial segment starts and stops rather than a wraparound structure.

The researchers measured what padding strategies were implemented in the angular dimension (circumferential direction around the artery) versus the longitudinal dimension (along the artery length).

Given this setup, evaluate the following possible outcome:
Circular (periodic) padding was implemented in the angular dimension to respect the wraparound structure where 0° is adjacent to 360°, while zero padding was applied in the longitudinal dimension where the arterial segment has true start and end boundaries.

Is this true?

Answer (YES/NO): NO